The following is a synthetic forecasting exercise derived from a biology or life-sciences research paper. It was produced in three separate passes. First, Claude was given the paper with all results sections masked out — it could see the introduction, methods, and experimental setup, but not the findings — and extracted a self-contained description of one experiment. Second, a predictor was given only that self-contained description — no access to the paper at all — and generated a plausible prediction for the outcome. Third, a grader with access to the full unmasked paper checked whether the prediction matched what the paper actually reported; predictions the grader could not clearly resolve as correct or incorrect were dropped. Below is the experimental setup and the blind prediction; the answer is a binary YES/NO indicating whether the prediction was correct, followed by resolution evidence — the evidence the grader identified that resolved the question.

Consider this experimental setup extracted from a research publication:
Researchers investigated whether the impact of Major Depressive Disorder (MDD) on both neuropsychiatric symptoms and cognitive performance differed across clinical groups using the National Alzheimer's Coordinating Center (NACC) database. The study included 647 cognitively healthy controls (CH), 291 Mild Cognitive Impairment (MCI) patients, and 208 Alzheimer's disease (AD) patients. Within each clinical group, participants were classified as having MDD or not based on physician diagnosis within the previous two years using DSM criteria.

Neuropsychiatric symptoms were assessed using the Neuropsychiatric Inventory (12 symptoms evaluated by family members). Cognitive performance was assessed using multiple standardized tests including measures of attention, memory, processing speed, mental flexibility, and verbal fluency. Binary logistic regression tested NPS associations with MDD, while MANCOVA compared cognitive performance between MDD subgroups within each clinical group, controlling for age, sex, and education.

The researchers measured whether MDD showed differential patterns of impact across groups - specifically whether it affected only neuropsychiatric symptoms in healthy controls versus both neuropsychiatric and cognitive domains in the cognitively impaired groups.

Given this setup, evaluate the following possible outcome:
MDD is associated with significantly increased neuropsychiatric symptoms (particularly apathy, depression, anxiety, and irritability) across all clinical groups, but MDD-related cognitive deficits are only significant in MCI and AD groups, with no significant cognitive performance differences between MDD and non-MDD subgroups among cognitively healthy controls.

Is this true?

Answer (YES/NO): NO